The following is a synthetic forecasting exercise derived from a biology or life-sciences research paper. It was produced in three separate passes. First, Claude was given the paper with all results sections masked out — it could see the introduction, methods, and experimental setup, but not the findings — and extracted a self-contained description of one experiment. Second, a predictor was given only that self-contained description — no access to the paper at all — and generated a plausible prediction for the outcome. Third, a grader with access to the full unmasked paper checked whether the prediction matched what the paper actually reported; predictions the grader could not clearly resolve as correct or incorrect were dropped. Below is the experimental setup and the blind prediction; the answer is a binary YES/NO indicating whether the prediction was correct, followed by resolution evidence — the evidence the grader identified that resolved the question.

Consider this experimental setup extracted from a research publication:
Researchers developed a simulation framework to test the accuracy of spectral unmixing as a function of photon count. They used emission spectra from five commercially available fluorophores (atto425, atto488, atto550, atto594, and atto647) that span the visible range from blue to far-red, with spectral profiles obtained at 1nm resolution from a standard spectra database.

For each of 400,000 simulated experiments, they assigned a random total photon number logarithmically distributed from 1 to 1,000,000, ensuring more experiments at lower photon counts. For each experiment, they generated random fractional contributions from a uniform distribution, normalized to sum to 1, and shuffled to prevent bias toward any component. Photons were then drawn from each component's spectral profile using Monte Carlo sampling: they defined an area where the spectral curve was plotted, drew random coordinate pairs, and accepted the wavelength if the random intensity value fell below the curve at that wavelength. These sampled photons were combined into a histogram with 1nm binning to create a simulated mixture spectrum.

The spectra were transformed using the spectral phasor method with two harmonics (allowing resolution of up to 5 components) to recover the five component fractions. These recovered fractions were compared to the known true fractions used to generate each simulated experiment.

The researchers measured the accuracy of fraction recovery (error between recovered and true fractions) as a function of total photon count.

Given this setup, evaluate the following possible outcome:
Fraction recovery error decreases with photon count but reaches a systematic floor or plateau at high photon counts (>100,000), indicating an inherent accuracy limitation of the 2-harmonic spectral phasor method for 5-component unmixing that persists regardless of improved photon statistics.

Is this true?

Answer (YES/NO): NO